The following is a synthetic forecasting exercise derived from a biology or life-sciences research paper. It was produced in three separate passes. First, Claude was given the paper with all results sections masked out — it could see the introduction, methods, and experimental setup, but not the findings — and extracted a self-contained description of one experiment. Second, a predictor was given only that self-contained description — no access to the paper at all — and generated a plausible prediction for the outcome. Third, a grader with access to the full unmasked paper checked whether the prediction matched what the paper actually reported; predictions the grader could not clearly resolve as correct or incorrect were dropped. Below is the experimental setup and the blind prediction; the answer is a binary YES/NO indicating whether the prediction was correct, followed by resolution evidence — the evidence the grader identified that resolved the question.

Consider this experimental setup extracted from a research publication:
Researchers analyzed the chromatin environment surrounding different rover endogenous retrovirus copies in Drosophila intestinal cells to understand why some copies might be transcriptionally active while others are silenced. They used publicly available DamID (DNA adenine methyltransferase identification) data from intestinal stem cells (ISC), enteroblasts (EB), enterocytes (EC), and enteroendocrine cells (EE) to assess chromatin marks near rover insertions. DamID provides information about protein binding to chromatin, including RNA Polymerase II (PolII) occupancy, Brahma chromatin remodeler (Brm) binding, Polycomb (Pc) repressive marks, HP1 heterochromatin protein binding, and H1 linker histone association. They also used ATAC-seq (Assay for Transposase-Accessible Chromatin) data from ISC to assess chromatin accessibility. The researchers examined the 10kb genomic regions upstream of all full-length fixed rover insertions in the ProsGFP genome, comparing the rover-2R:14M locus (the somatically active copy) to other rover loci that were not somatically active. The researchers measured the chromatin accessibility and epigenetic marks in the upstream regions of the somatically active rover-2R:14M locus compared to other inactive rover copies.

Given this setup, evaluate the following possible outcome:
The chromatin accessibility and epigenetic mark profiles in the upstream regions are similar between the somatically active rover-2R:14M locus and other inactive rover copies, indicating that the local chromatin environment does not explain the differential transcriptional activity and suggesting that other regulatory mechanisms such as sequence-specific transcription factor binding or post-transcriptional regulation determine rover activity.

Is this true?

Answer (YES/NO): NO